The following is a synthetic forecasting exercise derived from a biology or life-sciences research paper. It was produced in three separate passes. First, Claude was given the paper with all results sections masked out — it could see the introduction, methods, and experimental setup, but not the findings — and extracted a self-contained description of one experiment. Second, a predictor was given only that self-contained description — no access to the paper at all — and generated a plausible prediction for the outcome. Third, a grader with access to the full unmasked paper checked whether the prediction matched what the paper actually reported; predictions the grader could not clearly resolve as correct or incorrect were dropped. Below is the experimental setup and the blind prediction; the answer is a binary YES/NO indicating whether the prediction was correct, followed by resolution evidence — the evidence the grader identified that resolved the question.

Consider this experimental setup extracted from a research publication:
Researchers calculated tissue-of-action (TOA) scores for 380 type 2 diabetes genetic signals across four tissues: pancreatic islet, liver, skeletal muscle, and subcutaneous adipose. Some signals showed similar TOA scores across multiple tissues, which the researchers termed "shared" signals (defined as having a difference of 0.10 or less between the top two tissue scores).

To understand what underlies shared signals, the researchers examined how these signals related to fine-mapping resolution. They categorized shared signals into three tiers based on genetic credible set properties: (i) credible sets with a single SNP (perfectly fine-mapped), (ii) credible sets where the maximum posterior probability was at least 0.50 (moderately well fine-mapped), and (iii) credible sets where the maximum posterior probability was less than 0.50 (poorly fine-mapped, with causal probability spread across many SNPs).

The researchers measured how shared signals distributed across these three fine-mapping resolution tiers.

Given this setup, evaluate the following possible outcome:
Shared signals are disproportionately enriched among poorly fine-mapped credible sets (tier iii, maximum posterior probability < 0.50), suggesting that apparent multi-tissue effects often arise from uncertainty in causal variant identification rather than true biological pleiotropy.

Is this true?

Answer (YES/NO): NO